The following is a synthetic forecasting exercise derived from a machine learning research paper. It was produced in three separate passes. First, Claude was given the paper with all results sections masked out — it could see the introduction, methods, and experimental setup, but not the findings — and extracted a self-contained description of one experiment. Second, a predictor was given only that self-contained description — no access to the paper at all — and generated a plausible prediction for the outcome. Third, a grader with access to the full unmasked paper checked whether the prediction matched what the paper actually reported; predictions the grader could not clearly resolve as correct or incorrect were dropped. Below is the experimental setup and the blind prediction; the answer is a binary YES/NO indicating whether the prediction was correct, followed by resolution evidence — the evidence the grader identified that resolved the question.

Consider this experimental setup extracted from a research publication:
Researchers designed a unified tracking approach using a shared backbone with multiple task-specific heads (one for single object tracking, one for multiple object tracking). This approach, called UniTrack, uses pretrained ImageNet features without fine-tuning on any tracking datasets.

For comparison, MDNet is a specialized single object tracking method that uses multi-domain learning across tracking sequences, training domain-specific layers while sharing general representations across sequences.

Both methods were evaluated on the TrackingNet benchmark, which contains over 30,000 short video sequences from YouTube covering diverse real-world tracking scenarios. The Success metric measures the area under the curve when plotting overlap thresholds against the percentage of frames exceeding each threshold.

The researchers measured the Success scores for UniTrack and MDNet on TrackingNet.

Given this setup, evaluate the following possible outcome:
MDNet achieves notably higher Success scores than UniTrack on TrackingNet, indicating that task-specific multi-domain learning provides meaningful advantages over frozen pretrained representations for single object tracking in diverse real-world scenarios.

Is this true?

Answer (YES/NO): NO